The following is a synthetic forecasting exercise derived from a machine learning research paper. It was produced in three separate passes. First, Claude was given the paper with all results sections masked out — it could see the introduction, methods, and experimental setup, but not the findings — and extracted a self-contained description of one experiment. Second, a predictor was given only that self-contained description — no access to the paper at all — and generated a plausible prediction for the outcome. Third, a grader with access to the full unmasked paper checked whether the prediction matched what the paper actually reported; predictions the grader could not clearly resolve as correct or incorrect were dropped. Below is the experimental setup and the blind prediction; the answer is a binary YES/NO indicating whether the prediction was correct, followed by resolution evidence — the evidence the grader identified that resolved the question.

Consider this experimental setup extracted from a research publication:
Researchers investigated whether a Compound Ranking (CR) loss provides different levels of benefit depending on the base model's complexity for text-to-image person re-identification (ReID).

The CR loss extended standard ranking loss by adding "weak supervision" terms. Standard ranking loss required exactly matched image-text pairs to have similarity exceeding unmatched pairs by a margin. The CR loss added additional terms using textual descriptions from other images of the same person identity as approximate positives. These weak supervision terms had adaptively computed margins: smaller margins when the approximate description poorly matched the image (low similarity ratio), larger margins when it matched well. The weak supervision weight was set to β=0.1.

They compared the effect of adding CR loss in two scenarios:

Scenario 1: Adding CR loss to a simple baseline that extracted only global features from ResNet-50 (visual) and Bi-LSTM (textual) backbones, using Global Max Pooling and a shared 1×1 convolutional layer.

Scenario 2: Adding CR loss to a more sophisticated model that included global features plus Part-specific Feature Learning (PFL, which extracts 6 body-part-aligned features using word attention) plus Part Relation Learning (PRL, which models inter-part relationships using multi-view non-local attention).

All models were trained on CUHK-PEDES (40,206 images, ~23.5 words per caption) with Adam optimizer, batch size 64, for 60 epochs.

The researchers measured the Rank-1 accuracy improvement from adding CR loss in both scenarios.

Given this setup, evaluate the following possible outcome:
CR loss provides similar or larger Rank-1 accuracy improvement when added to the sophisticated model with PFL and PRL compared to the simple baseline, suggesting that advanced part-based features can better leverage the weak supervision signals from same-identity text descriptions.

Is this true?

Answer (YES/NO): NO